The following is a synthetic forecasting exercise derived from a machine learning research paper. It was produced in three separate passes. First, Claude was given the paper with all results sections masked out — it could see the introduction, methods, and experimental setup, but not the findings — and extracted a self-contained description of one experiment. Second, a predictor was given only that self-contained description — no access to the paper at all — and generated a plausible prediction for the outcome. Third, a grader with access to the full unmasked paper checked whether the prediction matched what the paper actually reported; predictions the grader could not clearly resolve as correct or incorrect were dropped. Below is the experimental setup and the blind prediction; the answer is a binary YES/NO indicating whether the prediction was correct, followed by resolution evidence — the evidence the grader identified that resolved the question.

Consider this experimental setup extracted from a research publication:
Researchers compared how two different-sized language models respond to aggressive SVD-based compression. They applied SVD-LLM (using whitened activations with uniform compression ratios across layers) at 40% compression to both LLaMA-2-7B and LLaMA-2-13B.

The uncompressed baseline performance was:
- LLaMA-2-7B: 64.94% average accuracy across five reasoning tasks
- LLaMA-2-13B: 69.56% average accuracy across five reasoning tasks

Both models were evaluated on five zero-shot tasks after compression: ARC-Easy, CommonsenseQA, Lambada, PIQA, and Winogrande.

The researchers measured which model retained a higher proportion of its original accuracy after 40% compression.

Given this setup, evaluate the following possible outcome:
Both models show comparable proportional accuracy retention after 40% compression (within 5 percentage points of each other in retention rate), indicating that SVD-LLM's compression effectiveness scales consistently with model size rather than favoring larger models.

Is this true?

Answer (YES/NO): YES